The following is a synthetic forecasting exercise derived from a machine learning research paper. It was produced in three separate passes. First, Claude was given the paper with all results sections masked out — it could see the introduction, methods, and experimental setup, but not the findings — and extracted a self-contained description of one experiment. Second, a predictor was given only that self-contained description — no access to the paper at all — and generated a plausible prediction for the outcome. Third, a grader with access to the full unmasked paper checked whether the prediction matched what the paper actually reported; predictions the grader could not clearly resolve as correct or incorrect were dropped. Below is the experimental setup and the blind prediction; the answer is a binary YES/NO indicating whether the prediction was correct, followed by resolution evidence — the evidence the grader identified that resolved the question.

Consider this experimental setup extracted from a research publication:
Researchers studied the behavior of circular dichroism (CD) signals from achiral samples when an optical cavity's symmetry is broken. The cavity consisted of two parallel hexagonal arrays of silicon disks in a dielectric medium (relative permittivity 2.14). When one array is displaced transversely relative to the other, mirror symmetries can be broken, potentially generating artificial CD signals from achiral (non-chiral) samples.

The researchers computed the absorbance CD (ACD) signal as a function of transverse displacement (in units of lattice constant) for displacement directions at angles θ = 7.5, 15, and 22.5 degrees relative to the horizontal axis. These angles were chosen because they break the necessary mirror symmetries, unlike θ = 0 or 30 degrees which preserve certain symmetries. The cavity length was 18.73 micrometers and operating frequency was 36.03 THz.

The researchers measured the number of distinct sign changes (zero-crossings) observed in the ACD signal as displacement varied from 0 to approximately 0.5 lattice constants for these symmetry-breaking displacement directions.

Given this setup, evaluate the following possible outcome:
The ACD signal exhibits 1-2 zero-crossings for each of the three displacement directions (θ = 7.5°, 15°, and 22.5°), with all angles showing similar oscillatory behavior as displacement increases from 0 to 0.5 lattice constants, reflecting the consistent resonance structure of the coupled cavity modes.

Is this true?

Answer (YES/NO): NO